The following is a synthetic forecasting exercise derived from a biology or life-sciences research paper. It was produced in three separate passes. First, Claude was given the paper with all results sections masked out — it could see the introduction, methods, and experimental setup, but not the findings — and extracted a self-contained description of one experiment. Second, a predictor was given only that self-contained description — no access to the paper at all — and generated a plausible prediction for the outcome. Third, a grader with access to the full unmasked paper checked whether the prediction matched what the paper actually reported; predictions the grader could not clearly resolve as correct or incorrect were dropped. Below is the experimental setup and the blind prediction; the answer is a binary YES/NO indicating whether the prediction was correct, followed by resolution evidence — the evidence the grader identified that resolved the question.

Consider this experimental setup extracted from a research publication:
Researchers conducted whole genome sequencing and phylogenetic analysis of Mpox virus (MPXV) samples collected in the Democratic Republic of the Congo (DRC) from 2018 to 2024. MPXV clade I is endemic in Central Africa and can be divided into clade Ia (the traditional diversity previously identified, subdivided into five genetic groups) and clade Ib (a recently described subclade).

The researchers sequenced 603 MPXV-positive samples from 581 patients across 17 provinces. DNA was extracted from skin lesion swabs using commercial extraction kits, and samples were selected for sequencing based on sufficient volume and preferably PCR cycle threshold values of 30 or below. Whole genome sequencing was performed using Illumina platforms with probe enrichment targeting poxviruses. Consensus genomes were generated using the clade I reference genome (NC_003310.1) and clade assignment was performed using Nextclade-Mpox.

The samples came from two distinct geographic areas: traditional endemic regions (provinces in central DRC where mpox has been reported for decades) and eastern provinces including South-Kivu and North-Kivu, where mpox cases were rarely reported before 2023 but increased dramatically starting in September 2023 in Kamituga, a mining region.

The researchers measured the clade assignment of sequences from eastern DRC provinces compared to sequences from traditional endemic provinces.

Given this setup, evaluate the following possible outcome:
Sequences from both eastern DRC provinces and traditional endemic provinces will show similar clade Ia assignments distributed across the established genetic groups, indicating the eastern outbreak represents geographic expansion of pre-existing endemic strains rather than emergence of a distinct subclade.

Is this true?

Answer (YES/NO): NO